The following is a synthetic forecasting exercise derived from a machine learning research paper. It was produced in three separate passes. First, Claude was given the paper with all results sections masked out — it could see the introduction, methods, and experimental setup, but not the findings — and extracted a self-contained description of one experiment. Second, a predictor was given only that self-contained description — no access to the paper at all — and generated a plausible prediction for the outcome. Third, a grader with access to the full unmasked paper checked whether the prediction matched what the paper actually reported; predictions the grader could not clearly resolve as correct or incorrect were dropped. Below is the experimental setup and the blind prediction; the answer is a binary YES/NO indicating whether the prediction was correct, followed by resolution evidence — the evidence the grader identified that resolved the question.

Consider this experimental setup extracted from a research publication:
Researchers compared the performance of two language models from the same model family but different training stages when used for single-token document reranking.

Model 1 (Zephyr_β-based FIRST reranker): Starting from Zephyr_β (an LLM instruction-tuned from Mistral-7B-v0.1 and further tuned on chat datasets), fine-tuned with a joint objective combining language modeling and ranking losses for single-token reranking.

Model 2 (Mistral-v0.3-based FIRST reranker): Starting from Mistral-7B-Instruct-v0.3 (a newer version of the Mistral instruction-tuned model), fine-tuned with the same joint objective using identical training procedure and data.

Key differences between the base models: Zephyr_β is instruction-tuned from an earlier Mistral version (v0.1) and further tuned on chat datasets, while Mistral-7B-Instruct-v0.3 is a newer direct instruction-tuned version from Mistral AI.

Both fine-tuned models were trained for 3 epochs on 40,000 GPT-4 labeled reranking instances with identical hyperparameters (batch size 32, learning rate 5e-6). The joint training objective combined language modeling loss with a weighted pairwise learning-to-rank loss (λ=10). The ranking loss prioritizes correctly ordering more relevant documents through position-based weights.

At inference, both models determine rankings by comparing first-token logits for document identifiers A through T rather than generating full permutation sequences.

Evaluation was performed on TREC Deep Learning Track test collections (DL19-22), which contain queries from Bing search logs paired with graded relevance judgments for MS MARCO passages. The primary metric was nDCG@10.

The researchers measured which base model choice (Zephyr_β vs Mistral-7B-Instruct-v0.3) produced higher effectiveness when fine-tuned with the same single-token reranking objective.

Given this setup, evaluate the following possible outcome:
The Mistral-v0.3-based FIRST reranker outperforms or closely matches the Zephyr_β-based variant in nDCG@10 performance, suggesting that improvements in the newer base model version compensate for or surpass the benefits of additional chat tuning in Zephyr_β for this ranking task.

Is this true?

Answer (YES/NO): YES